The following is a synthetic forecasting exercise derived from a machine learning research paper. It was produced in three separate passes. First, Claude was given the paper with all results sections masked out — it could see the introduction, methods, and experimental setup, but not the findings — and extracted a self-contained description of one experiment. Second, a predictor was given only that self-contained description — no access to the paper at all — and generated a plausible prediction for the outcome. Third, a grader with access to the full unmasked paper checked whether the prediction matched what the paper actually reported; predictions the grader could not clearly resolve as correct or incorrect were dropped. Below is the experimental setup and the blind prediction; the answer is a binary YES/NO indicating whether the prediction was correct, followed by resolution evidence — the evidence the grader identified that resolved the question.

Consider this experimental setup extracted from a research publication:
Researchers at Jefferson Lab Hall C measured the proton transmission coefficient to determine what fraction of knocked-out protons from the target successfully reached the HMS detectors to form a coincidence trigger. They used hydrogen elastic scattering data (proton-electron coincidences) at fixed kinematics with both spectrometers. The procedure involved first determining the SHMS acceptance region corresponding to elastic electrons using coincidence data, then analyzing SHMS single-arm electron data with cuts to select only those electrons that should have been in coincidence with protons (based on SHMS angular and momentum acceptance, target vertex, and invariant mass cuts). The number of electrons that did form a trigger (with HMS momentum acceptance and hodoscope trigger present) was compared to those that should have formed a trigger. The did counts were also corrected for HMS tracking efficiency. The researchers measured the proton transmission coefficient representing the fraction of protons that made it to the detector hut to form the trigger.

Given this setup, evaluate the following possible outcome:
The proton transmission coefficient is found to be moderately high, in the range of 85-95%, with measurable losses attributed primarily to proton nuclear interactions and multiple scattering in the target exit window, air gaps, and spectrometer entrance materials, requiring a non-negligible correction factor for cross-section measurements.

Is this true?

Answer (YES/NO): NO